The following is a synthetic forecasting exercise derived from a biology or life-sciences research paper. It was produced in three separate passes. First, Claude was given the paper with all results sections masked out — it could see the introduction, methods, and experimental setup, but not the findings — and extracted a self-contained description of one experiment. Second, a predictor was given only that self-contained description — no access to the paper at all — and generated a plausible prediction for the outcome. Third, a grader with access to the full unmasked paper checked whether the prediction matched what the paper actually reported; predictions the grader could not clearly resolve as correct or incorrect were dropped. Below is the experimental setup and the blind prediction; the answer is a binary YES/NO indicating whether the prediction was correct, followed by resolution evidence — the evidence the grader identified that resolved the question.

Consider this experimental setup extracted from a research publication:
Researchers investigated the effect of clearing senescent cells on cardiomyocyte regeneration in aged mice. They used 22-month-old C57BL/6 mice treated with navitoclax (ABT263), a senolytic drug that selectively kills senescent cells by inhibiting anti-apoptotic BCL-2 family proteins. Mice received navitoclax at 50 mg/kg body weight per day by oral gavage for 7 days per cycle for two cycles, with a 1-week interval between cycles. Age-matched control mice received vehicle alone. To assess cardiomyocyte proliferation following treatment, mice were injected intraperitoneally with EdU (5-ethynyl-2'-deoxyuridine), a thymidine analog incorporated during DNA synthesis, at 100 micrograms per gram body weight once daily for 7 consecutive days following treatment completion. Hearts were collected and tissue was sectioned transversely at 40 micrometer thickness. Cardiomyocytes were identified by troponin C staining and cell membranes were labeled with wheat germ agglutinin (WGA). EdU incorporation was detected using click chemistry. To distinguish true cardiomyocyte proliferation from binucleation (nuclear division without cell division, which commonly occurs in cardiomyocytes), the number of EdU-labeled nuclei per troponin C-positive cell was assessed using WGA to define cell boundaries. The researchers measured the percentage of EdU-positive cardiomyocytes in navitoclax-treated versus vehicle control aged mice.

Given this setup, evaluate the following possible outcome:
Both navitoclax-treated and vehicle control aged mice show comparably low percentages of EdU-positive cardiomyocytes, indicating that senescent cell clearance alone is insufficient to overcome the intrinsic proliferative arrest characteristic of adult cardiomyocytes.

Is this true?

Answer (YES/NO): NO